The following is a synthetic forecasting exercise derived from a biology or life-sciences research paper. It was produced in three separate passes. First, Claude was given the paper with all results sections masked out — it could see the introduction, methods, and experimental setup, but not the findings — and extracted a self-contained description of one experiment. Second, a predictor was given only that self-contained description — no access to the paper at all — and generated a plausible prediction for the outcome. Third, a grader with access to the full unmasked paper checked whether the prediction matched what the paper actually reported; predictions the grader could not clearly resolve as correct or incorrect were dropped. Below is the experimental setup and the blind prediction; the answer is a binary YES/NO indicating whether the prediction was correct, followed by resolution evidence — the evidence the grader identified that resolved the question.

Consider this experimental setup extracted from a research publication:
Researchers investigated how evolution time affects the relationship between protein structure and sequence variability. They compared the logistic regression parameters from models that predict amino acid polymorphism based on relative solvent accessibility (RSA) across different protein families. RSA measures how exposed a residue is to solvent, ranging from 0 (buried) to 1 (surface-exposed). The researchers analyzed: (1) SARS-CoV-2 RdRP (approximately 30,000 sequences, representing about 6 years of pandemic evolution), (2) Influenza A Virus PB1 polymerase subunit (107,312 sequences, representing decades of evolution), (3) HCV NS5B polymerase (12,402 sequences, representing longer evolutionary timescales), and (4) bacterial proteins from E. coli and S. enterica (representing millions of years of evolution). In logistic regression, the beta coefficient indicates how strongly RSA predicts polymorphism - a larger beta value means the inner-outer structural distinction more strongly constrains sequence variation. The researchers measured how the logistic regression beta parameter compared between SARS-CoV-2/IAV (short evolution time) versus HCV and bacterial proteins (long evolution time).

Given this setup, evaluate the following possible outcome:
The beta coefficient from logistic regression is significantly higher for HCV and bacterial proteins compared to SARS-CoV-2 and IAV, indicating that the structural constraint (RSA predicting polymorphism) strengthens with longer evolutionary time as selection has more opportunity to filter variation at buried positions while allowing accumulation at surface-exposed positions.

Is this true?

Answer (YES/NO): YES